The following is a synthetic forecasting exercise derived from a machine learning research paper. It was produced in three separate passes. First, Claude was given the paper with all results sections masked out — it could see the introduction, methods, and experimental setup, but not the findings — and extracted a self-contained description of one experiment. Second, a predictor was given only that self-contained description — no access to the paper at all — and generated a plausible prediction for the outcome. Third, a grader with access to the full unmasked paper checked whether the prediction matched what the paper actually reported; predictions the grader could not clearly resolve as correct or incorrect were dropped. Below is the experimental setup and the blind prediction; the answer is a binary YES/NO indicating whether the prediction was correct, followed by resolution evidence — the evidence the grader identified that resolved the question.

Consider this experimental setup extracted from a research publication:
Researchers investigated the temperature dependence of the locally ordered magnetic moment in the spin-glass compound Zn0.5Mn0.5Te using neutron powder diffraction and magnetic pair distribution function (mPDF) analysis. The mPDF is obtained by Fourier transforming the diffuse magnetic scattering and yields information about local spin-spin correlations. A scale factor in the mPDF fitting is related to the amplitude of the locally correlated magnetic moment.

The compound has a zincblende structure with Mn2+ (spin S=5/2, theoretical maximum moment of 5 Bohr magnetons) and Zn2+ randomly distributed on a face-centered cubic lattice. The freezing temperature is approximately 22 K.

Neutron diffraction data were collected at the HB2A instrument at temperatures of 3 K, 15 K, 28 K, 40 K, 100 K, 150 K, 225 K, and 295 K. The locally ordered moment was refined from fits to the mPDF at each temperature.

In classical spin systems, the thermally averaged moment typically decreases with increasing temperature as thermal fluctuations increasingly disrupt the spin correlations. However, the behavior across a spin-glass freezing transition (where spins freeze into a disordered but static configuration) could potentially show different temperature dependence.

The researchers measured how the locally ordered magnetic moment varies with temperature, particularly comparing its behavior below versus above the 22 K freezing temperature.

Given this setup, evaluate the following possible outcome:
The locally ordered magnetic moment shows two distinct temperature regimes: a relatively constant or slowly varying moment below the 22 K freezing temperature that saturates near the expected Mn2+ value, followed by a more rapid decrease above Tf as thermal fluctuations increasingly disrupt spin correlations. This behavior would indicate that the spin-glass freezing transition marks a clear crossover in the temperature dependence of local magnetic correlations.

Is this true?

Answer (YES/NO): NO